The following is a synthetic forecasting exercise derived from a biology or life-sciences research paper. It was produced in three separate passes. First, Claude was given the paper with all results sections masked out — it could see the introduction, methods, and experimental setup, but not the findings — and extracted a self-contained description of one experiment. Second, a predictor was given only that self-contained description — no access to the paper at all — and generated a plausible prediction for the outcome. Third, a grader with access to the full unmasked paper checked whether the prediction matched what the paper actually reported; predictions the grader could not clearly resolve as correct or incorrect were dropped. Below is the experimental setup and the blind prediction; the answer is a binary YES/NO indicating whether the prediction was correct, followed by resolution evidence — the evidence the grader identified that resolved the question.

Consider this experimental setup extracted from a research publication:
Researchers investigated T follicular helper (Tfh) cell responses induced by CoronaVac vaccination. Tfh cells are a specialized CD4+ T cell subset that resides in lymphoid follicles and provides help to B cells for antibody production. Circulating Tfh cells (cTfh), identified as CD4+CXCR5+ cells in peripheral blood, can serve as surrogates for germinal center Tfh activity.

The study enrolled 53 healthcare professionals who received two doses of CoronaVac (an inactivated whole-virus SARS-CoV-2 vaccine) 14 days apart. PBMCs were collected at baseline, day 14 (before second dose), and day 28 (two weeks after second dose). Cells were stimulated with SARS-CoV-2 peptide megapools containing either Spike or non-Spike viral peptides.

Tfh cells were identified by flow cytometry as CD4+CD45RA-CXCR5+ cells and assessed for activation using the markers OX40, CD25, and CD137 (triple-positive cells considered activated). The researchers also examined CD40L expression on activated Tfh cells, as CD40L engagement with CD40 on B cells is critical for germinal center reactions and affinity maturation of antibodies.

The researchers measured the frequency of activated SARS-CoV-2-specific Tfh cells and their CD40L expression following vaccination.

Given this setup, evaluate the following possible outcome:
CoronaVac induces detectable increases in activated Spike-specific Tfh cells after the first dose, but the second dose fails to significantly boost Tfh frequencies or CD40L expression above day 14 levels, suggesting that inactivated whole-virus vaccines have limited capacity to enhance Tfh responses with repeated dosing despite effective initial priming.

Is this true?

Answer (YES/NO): NO